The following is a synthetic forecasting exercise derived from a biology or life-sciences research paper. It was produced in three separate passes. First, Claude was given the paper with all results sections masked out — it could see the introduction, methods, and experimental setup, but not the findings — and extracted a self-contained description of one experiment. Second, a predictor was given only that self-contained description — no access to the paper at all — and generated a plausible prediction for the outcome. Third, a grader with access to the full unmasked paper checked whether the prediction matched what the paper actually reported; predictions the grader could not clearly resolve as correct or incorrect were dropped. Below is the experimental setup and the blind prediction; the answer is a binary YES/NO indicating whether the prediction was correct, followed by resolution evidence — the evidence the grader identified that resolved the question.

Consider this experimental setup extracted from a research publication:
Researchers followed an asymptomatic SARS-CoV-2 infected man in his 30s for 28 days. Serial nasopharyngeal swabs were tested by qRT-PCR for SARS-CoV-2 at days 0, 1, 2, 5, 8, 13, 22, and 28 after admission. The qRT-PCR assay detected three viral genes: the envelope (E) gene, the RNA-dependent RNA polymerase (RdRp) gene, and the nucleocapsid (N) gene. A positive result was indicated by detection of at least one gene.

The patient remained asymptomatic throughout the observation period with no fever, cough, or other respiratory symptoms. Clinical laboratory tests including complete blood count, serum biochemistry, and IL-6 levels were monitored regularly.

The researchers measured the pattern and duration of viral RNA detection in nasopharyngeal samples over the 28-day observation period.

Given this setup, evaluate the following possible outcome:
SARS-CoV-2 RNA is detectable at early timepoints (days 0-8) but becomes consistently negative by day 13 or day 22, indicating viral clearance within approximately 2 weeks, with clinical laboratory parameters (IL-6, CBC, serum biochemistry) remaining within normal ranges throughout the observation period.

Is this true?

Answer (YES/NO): NO